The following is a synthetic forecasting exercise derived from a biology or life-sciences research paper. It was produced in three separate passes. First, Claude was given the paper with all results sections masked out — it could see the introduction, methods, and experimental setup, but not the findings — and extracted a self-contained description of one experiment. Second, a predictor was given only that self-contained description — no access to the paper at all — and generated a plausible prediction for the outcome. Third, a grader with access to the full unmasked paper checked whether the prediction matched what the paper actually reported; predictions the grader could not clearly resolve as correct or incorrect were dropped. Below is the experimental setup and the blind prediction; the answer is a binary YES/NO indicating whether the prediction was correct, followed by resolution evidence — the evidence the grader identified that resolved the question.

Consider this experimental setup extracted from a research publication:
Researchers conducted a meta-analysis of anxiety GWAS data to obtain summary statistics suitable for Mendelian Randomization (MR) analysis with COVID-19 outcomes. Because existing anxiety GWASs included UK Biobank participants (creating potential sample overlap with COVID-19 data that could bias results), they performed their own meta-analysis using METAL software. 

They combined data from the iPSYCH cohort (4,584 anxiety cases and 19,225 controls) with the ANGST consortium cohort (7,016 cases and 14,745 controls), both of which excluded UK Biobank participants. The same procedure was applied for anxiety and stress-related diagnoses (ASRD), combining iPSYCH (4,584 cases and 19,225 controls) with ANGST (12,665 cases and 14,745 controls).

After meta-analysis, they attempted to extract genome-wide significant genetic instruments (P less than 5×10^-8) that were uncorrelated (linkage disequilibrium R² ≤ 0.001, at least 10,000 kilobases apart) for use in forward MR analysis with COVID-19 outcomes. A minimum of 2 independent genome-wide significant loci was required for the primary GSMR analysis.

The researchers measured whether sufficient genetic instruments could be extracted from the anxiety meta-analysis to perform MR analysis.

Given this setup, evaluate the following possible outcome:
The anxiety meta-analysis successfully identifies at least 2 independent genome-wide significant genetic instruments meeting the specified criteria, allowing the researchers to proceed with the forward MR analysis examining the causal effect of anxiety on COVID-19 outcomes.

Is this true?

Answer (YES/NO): NO